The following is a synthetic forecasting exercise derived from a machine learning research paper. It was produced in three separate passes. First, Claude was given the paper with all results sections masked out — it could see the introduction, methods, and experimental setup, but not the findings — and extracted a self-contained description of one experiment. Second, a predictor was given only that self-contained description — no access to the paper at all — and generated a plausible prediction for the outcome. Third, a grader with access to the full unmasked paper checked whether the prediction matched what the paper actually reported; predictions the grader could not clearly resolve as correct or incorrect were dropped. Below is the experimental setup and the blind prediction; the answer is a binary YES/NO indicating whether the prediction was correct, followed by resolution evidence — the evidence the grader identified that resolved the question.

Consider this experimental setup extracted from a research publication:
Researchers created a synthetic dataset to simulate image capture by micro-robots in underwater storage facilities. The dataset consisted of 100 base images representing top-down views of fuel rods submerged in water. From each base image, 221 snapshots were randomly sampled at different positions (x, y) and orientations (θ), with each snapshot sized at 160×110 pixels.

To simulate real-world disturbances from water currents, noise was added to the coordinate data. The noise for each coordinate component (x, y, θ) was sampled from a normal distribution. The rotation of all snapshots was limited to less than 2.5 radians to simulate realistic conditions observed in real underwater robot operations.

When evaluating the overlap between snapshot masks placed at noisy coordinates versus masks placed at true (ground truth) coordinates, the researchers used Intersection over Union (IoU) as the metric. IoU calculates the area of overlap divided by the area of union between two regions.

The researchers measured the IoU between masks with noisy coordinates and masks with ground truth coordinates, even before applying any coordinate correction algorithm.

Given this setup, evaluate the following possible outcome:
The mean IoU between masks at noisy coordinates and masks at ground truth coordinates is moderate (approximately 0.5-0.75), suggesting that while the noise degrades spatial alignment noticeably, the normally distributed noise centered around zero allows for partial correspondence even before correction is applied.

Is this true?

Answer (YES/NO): NO